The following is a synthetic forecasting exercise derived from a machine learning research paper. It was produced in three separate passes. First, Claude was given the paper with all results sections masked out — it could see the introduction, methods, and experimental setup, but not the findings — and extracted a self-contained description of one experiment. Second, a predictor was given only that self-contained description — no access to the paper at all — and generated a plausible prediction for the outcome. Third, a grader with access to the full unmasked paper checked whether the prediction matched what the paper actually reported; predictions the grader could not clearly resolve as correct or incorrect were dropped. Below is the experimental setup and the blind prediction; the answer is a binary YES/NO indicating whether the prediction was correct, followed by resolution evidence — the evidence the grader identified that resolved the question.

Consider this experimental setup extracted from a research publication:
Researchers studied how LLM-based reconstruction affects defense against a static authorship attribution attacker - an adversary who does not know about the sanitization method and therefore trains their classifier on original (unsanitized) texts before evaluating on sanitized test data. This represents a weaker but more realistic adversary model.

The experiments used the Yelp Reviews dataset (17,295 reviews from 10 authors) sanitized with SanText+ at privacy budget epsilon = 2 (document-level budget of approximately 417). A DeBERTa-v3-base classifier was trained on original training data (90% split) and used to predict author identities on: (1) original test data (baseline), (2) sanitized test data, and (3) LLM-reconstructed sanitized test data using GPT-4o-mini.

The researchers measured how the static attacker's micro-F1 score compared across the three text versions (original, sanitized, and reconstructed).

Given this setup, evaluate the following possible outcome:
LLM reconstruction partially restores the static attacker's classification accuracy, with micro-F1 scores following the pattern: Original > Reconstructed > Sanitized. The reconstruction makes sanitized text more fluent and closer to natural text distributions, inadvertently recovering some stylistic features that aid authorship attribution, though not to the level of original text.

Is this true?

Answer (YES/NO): NO